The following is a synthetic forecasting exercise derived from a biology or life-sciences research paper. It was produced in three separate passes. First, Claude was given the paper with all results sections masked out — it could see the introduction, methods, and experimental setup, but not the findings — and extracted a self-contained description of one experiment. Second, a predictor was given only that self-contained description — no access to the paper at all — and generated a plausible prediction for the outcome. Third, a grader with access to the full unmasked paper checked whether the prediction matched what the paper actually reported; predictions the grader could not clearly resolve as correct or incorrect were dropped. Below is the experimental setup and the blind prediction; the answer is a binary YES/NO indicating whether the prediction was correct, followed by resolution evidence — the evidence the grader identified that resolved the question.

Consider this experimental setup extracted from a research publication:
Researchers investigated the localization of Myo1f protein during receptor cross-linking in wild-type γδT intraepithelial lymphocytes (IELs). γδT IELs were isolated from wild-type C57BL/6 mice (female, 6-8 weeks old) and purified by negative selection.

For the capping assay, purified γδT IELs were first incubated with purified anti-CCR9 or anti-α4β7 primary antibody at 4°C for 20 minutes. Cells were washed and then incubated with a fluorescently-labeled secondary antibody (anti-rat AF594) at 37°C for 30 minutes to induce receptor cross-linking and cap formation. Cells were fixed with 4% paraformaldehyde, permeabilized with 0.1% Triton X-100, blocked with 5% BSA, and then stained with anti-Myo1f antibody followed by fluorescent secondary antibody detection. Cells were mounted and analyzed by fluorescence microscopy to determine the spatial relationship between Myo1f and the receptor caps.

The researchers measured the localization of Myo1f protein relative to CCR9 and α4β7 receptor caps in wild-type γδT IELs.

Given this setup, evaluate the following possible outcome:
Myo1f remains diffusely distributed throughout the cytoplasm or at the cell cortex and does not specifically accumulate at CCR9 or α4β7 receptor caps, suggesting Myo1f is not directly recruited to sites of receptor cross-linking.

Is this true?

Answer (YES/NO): NO